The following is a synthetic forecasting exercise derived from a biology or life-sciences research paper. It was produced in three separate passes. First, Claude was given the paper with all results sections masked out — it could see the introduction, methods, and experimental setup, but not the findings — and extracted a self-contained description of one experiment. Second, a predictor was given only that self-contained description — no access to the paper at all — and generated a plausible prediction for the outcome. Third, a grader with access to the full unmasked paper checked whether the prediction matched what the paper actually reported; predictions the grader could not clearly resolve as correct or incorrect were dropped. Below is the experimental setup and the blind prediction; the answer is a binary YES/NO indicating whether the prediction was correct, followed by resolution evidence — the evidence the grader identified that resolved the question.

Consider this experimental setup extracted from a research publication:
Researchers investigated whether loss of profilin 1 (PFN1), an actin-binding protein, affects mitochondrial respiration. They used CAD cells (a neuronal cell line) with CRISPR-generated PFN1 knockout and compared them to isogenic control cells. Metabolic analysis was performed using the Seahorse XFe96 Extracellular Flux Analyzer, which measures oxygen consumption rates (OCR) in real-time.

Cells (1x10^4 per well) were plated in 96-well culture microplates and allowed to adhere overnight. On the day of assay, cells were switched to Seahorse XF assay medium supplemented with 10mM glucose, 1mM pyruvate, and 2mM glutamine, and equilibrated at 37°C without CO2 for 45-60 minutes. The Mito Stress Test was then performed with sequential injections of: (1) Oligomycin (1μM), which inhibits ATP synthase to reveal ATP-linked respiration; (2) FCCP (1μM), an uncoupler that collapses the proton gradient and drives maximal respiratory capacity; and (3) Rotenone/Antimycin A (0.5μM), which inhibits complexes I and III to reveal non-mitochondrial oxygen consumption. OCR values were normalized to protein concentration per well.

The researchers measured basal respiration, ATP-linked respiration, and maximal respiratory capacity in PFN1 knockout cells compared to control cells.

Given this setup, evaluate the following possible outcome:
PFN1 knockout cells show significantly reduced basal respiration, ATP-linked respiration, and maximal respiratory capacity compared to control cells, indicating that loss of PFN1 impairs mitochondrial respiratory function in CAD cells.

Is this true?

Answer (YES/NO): NO